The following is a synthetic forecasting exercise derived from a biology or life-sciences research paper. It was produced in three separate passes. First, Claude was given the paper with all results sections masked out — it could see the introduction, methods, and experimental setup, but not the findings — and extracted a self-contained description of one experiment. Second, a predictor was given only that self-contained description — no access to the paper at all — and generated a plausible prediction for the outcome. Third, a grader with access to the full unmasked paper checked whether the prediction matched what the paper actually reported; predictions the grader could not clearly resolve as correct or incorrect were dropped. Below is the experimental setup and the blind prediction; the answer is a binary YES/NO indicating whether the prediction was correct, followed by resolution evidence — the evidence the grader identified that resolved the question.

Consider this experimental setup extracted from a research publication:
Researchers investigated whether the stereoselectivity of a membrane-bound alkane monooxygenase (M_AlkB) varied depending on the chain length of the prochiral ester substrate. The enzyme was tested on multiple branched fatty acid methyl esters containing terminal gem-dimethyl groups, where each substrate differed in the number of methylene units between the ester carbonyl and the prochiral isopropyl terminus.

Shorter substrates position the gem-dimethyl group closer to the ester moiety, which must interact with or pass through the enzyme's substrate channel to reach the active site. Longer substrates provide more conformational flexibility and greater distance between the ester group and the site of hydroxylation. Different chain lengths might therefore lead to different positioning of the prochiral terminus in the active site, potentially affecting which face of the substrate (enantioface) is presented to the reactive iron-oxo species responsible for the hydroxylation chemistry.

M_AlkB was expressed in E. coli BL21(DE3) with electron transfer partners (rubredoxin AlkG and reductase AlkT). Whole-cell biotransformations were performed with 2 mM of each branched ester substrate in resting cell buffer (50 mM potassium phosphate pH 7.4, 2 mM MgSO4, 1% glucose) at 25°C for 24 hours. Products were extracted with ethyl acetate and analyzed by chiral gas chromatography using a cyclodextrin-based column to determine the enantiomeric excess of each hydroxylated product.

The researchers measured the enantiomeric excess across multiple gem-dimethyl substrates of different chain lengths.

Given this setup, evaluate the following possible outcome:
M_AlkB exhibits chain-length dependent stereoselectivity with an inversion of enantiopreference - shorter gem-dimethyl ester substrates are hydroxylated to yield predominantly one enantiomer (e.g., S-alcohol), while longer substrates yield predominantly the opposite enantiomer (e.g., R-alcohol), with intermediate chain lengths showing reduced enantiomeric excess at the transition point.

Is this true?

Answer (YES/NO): NO